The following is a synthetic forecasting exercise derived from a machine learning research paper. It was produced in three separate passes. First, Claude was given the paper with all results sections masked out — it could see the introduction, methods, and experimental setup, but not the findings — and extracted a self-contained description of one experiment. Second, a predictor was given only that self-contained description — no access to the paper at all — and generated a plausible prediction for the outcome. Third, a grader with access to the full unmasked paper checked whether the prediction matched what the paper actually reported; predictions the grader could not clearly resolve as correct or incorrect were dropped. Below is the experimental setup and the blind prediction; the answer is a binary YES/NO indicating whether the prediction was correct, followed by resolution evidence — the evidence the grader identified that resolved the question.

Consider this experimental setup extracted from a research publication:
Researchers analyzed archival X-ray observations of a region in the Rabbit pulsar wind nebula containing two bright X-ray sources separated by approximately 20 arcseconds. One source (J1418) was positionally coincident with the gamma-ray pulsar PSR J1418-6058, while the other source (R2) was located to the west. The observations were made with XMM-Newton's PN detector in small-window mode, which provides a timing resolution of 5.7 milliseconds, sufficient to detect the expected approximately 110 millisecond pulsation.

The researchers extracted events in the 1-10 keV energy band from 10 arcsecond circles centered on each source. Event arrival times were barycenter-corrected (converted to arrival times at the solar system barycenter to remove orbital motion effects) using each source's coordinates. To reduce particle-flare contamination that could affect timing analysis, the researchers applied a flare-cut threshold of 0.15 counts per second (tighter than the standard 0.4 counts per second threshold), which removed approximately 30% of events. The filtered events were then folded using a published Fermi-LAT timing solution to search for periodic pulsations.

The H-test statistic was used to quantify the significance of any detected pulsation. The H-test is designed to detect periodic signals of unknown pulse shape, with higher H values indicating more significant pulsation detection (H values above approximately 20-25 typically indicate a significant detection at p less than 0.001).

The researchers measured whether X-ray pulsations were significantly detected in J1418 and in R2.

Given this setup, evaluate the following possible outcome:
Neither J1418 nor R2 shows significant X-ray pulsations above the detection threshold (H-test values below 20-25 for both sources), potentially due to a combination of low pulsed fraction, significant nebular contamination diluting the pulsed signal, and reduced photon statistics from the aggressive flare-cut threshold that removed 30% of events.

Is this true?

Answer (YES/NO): NO